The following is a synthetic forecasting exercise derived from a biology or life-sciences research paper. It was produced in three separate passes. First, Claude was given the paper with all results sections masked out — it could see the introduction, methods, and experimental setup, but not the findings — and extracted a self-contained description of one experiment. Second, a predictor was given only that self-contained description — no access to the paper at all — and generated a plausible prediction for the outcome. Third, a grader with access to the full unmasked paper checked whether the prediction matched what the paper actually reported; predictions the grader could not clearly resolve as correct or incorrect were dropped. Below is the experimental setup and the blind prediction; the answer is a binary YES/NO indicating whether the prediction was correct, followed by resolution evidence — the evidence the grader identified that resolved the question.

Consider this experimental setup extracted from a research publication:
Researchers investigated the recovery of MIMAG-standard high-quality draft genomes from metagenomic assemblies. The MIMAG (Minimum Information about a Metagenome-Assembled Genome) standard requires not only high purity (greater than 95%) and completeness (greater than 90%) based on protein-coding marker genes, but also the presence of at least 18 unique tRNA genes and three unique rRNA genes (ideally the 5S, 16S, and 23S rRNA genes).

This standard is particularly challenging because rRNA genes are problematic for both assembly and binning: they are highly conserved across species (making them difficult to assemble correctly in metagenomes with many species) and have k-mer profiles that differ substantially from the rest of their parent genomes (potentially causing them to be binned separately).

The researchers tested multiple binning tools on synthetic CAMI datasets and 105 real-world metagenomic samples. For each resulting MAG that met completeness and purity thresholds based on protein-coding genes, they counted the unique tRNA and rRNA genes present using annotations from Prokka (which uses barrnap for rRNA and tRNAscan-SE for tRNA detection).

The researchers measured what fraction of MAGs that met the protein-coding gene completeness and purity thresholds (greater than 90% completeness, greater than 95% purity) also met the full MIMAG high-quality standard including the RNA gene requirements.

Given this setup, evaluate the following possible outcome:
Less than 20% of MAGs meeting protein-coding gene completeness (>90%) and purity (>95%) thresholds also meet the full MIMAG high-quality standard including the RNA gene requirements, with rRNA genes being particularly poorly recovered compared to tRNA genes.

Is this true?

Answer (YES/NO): NO